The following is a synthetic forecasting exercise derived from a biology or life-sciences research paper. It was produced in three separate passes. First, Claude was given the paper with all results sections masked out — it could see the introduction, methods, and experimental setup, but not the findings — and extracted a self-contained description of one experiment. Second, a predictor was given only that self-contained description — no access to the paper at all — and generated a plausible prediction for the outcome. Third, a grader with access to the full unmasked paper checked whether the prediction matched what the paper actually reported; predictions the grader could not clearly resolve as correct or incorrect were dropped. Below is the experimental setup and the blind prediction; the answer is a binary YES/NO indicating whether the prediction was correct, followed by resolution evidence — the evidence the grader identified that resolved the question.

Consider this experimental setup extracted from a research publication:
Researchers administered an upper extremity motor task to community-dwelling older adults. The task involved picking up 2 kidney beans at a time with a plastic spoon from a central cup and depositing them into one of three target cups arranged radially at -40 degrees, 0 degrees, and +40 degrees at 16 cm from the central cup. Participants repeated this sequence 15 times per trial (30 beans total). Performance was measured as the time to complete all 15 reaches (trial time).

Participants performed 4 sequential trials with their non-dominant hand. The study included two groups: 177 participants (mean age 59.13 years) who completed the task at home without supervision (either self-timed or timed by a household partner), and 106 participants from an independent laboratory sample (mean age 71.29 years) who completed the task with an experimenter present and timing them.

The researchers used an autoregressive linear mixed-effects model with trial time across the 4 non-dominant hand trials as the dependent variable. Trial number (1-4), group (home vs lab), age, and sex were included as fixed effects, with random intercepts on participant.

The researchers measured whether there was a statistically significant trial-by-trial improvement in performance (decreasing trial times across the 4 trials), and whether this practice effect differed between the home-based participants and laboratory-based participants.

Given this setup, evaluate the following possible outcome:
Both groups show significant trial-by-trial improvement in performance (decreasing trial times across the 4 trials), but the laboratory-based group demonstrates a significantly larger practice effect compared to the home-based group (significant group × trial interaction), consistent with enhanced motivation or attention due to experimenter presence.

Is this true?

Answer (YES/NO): NO